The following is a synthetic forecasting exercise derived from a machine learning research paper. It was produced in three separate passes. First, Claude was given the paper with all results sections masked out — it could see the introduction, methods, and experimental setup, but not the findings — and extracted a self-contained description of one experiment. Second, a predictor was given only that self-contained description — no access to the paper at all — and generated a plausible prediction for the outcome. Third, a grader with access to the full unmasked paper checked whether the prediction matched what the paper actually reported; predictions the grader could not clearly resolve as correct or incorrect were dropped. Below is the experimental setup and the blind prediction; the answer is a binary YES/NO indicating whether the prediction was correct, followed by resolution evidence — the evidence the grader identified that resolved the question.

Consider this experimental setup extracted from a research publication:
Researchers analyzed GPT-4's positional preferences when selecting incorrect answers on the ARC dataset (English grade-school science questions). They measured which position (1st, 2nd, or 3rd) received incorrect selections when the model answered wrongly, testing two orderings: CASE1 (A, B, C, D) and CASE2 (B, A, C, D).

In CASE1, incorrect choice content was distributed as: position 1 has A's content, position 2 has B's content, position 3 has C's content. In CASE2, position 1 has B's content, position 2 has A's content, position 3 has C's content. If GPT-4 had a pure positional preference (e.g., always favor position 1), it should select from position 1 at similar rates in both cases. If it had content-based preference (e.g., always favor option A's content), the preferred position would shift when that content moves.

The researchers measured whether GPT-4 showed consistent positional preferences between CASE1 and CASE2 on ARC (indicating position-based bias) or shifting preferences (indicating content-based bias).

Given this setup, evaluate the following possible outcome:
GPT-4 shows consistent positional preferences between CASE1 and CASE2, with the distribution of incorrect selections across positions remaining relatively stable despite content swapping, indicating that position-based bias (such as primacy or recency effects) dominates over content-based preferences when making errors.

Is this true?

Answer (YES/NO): NO